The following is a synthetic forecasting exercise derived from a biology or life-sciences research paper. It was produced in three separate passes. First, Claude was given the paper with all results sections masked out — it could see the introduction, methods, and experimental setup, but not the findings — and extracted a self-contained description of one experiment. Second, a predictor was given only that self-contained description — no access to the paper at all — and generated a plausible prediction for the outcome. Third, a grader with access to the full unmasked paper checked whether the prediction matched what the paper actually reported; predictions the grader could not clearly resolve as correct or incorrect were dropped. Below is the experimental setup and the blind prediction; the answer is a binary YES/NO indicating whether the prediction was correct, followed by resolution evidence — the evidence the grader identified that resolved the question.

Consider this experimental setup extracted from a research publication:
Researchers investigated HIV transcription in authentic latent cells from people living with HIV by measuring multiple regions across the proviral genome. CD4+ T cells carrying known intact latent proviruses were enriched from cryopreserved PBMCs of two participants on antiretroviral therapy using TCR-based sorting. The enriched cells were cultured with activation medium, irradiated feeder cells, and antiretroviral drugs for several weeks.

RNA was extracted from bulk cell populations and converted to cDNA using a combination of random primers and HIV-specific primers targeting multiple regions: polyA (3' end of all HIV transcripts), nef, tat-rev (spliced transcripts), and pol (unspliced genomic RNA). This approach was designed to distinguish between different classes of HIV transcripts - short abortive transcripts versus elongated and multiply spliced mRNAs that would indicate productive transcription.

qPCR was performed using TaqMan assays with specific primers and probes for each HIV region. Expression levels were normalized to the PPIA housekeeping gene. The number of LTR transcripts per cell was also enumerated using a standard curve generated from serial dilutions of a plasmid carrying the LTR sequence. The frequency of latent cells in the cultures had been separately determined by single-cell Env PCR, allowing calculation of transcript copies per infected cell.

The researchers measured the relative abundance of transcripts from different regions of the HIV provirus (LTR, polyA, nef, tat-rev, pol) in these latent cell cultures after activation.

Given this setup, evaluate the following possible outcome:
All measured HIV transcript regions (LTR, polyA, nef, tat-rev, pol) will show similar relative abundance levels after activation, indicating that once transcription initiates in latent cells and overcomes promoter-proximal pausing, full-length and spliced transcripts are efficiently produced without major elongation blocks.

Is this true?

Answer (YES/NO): YES